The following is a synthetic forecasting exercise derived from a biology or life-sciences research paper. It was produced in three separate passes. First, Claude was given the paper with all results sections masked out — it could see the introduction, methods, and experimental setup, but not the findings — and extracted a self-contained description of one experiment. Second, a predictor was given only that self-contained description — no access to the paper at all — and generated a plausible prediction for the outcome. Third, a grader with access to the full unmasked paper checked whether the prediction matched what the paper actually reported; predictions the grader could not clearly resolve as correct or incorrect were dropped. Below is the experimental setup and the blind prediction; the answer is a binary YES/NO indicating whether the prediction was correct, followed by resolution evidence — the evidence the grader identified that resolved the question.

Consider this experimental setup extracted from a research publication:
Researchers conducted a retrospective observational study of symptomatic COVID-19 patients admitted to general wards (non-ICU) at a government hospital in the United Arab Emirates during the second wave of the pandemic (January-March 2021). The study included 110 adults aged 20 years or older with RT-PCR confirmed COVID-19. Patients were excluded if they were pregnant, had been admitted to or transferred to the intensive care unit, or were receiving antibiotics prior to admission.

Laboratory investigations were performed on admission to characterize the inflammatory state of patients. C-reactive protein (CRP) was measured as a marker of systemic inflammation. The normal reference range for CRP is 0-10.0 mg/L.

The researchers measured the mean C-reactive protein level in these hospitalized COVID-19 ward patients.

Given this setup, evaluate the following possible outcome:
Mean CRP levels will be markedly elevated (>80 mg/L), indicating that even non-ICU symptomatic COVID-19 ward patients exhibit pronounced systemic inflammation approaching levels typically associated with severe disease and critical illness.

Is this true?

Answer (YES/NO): YES